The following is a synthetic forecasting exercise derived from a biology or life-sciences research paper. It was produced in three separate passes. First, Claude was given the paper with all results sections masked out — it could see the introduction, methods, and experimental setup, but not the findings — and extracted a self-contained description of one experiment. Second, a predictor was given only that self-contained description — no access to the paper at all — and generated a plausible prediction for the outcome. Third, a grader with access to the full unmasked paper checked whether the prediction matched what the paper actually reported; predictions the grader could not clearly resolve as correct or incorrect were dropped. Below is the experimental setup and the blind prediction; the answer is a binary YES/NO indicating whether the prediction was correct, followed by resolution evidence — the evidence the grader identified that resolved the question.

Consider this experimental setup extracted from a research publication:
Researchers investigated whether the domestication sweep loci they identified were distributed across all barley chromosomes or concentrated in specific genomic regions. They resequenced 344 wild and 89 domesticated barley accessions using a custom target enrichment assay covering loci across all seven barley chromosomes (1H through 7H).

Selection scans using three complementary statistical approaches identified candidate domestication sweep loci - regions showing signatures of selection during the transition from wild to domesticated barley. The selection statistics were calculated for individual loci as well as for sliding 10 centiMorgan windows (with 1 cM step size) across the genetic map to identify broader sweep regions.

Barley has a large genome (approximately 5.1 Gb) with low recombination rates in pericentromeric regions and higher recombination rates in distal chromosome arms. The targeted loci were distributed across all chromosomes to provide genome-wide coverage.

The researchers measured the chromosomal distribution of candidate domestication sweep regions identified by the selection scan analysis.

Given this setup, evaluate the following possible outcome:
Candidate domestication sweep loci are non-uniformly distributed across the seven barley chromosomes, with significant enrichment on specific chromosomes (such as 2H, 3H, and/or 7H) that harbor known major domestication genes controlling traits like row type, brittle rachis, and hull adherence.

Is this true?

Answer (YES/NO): NO